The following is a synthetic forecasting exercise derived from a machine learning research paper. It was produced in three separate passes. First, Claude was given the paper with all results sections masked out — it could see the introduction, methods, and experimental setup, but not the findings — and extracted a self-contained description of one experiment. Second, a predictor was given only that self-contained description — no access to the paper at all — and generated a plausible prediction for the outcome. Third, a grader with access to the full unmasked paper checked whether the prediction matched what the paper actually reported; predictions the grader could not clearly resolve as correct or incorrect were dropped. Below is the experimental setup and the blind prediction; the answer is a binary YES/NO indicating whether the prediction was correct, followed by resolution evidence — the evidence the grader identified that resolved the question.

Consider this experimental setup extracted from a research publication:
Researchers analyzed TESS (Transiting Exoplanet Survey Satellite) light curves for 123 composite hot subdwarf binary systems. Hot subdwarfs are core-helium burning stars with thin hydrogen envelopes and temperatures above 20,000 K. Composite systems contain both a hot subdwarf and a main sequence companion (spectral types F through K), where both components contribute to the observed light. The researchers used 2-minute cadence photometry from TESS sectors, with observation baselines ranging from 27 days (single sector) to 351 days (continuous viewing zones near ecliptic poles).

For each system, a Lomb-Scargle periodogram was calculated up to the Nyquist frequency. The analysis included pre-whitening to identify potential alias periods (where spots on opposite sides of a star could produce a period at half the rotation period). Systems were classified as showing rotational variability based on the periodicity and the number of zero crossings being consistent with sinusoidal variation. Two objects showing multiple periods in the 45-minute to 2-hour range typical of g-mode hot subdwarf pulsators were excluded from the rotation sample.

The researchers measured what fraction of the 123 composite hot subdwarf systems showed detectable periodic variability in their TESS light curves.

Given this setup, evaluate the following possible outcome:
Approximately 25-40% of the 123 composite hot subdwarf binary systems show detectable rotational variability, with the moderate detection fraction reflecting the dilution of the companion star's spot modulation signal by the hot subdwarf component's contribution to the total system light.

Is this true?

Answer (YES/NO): NO